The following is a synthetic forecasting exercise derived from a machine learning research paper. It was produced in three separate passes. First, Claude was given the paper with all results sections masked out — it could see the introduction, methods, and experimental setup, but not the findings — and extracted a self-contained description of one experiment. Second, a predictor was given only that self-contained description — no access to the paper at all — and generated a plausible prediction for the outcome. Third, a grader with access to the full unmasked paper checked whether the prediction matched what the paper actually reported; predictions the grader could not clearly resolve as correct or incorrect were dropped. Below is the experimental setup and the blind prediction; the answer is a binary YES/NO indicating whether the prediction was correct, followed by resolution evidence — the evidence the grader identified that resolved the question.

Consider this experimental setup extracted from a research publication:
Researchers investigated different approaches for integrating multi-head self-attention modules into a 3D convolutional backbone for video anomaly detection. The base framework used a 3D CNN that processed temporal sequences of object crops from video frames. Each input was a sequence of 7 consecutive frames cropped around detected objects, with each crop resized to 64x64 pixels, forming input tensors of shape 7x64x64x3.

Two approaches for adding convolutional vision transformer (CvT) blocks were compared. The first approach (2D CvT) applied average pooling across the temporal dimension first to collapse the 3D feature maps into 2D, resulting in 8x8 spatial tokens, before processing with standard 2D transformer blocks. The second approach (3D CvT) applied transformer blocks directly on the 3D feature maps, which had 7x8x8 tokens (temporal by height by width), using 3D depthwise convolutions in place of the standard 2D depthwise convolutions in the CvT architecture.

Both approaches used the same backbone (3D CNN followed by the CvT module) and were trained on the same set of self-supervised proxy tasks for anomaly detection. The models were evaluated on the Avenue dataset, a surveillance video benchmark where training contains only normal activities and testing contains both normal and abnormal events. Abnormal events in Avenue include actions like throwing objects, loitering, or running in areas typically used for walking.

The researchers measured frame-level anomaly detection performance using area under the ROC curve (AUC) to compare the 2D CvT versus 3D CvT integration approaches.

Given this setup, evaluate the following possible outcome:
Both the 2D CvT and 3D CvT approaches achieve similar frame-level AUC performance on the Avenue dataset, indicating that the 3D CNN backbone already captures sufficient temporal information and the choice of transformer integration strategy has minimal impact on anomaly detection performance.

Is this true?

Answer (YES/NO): NO